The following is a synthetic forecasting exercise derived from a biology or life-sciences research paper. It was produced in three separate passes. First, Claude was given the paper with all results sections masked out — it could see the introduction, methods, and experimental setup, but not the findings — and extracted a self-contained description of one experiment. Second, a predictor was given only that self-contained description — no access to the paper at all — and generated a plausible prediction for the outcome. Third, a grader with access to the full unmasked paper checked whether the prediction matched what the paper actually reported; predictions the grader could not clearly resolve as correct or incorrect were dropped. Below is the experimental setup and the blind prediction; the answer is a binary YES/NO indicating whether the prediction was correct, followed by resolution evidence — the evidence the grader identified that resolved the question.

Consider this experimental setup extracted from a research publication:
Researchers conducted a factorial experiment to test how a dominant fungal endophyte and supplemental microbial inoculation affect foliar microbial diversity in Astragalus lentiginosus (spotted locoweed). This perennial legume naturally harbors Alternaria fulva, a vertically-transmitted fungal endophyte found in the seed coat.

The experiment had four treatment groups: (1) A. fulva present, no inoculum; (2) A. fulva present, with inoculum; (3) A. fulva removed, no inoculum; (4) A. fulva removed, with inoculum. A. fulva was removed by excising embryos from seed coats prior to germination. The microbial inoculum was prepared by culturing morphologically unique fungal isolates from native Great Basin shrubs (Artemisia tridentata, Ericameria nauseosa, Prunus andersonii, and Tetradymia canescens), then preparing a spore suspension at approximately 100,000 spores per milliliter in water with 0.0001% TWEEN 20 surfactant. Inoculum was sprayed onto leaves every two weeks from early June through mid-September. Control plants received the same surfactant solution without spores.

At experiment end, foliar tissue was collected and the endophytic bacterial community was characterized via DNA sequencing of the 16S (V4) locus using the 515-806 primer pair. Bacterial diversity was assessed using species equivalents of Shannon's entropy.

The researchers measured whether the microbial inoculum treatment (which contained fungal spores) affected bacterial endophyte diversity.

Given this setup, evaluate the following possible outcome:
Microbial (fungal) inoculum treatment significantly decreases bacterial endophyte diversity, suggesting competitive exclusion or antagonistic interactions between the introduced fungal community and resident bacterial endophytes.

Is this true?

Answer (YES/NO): NO